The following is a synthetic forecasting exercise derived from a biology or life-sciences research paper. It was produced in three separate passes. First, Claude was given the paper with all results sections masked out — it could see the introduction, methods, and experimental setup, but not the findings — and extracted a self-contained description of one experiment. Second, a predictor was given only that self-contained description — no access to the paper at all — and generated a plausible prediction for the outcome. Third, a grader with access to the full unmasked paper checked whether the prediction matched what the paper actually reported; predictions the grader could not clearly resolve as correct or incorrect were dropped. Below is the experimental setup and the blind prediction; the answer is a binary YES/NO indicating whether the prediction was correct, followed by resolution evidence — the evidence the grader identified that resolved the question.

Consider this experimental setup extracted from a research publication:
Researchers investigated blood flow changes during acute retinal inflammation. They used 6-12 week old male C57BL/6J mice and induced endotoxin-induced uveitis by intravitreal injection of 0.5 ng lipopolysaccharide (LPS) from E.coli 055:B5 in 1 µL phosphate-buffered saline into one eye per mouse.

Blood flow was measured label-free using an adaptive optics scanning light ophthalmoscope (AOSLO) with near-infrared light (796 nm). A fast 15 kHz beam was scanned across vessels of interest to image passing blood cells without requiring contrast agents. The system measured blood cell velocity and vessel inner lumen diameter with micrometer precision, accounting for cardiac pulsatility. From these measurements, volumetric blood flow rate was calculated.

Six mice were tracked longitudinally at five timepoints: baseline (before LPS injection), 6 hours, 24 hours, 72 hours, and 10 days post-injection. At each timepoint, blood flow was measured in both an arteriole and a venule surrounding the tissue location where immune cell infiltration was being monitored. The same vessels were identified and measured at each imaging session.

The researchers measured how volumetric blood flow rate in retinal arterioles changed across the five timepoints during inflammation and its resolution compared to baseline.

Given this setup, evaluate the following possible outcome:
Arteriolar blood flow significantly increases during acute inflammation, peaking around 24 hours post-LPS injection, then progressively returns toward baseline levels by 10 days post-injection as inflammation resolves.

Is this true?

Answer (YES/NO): YES